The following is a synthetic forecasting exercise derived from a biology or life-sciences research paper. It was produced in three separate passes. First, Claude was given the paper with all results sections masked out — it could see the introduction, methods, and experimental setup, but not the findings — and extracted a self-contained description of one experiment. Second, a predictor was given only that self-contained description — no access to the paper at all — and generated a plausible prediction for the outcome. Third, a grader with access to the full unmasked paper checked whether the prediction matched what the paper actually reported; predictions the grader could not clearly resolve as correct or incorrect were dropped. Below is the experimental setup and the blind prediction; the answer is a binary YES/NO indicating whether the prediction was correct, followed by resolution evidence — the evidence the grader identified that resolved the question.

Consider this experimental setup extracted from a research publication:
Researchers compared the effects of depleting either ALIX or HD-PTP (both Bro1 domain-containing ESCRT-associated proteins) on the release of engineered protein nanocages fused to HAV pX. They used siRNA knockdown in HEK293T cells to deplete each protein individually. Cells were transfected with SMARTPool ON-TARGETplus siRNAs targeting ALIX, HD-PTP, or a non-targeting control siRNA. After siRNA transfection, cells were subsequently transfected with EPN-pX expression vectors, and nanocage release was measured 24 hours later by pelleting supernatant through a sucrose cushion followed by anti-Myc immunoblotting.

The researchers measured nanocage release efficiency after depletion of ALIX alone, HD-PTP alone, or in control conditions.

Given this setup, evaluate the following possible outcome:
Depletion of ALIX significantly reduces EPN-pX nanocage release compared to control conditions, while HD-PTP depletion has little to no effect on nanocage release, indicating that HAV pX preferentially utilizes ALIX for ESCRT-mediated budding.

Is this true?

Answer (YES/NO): NO